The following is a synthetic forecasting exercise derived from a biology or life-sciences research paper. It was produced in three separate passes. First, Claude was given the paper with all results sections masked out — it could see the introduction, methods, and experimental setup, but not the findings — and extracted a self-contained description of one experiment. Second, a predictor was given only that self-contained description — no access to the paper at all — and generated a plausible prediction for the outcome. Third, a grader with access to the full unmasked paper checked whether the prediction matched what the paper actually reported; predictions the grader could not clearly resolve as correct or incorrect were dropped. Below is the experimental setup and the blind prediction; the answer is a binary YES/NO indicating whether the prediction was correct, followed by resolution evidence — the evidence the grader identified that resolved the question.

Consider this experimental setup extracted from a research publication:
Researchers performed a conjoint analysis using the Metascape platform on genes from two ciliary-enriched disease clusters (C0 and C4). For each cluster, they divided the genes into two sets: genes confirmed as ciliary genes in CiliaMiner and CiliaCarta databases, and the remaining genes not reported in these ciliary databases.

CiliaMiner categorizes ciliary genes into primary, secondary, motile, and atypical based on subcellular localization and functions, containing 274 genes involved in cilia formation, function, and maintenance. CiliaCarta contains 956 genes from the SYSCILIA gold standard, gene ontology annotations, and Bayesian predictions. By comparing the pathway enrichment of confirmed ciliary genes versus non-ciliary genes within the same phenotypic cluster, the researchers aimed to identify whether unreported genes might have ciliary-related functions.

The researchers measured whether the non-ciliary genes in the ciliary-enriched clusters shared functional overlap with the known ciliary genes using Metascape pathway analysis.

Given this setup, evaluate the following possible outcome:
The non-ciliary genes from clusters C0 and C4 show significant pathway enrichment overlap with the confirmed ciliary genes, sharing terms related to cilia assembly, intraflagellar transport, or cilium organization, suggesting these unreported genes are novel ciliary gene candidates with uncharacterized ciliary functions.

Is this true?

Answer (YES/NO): NO